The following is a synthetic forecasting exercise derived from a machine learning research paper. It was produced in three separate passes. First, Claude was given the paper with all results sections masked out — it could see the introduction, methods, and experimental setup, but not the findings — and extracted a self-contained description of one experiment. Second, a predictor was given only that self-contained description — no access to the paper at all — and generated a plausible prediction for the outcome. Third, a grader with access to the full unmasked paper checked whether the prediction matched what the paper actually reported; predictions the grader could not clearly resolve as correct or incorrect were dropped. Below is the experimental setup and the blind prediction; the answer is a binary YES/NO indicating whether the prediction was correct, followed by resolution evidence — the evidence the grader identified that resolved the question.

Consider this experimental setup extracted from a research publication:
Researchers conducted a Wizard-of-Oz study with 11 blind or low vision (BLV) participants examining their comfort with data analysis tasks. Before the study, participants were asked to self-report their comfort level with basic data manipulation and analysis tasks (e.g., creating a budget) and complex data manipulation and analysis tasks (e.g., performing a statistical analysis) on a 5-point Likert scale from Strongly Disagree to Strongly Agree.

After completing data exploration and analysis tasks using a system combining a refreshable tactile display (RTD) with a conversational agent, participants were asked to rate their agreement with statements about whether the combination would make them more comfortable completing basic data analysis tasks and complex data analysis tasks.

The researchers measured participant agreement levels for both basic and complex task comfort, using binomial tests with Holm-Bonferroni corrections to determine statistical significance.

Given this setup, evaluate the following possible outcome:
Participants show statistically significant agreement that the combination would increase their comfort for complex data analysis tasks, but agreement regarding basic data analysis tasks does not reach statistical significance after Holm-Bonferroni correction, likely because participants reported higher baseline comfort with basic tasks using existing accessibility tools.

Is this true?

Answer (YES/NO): NO